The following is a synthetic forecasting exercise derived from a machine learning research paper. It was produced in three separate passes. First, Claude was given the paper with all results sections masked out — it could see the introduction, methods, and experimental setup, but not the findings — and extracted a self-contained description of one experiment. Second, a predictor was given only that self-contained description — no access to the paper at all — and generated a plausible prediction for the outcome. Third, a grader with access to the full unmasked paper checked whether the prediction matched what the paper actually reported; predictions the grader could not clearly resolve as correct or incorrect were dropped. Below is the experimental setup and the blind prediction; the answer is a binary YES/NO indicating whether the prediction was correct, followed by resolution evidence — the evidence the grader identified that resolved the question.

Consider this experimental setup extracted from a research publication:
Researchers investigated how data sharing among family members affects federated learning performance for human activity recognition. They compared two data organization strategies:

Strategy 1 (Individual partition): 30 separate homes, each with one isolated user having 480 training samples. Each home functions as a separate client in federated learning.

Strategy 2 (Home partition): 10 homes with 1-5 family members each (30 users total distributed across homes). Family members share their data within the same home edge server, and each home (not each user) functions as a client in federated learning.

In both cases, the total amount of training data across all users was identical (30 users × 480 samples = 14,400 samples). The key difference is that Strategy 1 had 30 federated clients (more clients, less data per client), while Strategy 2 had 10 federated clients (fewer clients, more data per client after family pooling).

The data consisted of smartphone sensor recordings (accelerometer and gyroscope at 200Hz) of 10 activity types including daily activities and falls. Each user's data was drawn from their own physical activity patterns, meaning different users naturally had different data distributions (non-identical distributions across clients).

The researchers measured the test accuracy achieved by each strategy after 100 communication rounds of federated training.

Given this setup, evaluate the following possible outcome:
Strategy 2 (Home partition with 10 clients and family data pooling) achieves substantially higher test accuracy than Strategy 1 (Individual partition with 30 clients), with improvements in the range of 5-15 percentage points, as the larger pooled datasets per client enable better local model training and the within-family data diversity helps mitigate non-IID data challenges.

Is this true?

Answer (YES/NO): NO